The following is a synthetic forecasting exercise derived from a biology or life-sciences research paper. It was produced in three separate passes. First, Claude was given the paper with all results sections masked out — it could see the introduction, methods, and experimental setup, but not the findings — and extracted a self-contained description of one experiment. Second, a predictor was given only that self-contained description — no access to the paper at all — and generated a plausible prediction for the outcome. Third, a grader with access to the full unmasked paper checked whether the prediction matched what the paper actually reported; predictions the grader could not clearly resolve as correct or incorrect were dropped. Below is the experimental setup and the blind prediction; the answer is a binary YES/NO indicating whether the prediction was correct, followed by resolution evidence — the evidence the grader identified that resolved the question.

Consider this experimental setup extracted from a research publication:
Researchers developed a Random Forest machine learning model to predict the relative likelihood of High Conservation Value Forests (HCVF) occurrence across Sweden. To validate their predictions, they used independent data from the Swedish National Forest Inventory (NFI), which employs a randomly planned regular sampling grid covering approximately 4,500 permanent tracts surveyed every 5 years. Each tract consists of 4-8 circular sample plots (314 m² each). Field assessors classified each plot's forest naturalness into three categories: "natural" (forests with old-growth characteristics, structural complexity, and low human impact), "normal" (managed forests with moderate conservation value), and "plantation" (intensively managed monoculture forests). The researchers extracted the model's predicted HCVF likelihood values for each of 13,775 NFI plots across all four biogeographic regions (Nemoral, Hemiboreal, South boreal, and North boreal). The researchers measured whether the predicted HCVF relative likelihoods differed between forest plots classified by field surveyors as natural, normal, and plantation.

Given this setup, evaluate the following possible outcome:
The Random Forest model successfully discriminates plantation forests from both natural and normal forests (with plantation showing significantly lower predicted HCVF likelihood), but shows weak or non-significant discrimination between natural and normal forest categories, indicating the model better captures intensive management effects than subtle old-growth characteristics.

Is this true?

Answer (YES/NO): NO